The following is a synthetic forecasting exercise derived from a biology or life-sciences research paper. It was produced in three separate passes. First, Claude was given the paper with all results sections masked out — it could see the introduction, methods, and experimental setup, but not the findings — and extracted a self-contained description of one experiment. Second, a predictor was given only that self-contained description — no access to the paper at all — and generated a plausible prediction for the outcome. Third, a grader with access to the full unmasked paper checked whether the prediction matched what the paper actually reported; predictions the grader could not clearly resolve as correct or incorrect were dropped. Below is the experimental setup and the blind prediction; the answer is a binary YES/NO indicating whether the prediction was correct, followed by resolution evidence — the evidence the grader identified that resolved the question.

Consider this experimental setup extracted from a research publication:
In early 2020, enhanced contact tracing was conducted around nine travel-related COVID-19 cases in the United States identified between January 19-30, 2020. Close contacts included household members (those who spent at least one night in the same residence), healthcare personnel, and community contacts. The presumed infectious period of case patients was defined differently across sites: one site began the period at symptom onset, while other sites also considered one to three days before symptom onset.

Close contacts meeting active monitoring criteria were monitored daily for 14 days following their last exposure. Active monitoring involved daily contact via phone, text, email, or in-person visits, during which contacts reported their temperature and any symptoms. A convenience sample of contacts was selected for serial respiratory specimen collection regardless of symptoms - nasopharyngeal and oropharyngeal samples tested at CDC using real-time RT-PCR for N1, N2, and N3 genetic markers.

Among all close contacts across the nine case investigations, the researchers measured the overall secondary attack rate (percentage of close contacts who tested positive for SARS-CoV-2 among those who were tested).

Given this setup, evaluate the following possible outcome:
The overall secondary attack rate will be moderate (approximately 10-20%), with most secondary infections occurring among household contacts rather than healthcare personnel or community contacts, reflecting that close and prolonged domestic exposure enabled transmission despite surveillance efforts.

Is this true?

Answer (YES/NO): NO